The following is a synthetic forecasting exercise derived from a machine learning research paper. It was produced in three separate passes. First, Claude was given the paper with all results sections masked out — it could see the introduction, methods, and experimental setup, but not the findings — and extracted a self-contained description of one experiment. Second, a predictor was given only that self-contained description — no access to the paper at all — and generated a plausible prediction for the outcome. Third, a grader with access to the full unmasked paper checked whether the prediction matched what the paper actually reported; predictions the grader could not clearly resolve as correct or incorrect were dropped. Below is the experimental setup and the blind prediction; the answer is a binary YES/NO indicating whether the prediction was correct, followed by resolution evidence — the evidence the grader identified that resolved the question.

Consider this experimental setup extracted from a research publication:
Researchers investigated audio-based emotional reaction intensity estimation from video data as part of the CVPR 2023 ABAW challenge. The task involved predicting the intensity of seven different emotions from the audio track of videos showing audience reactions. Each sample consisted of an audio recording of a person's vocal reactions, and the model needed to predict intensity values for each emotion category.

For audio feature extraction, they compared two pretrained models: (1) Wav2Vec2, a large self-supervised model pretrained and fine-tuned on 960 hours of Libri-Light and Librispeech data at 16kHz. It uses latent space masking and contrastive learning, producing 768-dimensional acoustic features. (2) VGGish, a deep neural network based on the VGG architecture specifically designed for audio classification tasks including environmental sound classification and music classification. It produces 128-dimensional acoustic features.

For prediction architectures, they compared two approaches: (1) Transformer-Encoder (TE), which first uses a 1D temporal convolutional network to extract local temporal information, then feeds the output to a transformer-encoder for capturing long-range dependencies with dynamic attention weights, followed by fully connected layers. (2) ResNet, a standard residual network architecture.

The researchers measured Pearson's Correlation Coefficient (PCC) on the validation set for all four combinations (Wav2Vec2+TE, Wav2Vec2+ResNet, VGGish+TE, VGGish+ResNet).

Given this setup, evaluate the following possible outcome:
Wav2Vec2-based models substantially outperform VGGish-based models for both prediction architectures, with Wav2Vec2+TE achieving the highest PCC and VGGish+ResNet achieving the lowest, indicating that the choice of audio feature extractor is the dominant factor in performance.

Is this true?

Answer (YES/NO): NO